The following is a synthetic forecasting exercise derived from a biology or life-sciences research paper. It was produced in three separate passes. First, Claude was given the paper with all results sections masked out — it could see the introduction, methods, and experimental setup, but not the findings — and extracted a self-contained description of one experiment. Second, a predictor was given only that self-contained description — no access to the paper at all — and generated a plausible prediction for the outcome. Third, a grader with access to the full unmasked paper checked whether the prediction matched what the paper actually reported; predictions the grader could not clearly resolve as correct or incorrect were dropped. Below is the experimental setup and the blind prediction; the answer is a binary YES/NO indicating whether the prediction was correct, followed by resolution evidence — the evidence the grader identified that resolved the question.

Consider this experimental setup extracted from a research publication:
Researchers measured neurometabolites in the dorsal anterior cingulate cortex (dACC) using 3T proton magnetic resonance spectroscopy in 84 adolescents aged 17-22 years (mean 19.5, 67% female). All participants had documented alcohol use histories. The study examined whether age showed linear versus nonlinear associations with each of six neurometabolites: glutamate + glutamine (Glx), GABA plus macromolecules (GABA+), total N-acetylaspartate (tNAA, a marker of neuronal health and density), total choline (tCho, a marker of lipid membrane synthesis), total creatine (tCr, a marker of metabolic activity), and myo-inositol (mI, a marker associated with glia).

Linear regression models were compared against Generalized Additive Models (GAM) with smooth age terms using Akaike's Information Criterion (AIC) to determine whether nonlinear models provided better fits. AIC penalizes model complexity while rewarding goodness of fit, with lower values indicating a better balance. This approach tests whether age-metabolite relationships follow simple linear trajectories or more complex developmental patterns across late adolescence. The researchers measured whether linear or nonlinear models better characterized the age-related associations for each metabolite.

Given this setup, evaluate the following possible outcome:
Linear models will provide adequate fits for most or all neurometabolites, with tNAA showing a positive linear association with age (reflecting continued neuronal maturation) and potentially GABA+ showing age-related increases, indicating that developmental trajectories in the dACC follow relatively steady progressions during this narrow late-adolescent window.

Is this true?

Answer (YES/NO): YES